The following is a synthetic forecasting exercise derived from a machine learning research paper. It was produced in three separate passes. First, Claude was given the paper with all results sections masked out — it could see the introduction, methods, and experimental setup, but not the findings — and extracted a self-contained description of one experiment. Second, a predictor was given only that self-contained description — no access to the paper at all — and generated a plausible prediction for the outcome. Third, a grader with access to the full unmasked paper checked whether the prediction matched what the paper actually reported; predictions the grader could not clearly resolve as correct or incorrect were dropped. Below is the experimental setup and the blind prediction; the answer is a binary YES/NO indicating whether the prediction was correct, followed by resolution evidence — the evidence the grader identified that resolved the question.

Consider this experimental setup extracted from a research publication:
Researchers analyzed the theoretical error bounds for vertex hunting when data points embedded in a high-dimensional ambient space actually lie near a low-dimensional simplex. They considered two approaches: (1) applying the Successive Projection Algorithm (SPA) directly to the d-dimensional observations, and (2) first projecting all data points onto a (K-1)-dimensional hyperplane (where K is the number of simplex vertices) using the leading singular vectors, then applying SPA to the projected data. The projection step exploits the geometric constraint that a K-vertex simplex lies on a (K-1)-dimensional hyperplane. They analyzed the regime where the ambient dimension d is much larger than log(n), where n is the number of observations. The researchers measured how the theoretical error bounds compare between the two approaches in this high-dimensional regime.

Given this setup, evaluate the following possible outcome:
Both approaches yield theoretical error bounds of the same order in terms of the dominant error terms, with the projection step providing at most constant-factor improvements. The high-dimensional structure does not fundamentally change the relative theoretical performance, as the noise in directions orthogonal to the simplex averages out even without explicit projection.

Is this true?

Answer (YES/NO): NO